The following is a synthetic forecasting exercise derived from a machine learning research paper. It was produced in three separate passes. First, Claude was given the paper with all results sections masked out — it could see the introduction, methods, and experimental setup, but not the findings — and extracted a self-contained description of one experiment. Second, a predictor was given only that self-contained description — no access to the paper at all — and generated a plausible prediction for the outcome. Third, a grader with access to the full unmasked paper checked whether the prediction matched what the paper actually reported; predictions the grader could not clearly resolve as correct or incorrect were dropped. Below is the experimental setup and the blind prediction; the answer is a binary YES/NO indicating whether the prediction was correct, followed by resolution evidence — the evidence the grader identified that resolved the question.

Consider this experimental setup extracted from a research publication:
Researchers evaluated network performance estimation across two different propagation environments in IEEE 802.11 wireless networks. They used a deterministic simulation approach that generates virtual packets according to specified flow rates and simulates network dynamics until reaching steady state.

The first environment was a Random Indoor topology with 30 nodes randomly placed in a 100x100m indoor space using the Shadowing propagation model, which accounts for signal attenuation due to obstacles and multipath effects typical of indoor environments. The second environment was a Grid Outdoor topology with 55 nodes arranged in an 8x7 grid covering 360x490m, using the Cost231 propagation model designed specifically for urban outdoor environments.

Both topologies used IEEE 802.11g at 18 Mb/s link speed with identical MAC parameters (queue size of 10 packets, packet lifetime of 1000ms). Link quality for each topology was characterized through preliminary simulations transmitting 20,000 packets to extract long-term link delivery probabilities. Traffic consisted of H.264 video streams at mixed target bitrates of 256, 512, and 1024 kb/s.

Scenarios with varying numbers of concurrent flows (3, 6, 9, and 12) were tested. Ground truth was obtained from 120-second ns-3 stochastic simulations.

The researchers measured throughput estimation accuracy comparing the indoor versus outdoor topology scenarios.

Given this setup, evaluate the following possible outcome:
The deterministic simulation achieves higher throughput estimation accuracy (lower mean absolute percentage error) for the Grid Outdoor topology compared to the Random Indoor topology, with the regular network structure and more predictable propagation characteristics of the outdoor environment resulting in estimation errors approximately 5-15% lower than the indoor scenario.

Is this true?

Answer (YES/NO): NO